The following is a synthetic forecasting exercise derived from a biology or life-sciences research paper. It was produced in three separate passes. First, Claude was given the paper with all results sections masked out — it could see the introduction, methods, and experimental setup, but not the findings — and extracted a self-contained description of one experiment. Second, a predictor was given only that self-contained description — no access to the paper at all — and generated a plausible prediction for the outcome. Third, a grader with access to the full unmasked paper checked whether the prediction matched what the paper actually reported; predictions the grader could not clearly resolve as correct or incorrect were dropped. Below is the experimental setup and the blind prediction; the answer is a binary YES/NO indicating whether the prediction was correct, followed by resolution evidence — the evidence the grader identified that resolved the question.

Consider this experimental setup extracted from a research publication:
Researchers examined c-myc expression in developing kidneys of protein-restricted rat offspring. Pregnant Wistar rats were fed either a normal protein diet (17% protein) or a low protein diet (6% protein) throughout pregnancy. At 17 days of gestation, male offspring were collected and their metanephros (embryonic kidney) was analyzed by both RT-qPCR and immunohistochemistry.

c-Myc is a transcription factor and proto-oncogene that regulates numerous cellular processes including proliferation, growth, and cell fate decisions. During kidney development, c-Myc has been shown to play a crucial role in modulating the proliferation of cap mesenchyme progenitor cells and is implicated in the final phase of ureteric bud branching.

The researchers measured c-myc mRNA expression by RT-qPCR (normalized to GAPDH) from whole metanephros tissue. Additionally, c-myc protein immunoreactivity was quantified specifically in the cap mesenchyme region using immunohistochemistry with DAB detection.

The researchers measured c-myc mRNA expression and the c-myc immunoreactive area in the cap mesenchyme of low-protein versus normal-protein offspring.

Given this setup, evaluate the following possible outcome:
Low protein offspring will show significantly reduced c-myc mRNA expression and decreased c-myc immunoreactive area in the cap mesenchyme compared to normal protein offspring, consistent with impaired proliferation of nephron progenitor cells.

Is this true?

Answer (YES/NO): YES